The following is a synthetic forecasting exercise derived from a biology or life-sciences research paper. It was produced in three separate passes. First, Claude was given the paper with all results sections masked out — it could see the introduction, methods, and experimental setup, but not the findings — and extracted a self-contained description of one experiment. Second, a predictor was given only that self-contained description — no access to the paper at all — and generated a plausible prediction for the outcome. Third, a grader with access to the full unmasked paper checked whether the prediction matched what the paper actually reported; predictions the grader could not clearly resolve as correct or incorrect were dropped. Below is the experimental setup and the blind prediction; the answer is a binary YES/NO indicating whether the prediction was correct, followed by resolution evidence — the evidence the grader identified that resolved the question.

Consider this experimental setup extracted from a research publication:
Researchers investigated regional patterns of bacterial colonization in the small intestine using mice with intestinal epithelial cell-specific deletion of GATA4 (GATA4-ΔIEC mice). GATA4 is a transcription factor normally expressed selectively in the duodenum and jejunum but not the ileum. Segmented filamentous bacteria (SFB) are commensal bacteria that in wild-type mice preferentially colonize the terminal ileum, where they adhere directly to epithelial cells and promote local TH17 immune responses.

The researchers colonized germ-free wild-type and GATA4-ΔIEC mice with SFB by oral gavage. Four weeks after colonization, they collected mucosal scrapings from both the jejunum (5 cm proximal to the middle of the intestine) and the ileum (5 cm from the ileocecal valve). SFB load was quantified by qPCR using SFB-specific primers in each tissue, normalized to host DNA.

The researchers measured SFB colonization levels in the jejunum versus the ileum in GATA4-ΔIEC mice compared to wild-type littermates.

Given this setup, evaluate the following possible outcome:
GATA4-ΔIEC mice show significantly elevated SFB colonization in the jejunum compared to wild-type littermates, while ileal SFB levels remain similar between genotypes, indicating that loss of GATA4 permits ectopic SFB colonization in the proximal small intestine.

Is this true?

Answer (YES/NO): YES